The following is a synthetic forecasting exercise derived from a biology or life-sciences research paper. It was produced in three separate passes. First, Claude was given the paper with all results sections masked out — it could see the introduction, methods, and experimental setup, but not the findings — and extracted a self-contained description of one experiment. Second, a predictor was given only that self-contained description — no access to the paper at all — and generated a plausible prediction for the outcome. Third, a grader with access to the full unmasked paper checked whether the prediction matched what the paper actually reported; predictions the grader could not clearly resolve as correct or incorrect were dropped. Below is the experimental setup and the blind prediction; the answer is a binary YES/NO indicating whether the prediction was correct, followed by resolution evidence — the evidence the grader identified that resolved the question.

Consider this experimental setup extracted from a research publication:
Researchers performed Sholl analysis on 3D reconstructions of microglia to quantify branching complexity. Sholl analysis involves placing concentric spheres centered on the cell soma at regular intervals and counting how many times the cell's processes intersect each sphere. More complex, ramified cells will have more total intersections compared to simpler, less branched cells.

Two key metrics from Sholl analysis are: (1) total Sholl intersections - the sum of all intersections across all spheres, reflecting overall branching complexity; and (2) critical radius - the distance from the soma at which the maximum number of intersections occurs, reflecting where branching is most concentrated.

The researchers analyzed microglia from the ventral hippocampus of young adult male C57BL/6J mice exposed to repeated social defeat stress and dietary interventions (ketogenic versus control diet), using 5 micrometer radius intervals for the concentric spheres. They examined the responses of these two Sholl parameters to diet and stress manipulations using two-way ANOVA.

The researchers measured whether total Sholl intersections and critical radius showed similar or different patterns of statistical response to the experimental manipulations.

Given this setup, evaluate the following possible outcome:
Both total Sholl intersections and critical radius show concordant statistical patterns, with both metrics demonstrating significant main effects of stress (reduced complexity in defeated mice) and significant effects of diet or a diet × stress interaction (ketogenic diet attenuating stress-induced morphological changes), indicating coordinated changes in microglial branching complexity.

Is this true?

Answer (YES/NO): NO